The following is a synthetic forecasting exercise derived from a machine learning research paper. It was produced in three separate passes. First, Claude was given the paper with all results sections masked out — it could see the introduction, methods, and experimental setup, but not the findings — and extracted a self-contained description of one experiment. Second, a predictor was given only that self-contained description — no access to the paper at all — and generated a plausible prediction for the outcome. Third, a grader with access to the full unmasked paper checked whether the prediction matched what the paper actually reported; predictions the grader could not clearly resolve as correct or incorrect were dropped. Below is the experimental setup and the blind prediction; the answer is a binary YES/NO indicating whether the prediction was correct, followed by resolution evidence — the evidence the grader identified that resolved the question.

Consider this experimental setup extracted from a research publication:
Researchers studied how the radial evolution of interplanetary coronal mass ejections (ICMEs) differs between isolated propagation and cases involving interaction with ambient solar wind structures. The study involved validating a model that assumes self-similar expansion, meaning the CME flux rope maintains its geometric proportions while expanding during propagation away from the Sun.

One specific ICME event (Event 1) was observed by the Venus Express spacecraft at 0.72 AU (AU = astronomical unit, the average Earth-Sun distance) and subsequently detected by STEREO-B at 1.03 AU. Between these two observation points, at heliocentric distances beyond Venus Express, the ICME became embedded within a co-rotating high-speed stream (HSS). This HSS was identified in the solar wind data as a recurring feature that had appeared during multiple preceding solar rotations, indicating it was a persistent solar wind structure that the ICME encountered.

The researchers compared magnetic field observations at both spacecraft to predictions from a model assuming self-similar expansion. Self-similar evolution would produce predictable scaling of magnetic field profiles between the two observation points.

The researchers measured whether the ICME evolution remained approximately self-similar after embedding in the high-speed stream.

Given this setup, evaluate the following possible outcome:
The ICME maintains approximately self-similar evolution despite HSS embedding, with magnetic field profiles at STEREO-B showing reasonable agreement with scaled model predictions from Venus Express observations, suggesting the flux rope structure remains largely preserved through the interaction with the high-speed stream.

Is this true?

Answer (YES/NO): YES